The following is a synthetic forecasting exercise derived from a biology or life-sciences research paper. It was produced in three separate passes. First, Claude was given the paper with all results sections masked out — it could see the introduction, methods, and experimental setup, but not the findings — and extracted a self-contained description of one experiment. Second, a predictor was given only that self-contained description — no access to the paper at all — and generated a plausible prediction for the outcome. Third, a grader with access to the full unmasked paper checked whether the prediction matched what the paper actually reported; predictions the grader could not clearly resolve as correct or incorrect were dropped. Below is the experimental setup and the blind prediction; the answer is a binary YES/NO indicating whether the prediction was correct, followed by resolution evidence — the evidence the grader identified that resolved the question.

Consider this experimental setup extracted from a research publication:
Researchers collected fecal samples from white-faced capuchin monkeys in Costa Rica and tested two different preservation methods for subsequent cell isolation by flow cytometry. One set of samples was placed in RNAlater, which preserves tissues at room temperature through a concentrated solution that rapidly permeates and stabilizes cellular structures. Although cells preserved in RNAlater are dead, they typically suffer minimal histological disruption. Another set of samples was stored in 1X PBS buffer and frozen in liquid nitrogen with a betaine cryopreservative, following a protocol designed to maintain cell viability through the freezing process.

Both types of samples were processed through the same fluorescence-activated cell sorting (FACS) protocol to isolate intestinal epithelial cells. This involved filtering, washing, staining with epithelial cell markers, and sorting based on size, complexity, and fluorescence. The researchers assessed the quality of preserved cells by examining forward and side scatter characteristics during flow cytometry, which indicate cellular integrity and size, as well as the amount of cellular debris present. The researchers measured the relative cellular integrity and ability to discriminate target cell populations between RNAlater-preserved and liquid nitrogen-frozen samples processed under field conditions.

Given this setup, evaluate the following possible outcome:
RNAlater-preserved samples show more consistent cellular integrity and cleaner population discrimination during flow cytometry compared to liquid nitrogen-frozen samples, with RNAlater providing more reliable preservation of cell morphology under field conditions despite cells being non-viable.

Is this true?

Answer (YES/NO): YES